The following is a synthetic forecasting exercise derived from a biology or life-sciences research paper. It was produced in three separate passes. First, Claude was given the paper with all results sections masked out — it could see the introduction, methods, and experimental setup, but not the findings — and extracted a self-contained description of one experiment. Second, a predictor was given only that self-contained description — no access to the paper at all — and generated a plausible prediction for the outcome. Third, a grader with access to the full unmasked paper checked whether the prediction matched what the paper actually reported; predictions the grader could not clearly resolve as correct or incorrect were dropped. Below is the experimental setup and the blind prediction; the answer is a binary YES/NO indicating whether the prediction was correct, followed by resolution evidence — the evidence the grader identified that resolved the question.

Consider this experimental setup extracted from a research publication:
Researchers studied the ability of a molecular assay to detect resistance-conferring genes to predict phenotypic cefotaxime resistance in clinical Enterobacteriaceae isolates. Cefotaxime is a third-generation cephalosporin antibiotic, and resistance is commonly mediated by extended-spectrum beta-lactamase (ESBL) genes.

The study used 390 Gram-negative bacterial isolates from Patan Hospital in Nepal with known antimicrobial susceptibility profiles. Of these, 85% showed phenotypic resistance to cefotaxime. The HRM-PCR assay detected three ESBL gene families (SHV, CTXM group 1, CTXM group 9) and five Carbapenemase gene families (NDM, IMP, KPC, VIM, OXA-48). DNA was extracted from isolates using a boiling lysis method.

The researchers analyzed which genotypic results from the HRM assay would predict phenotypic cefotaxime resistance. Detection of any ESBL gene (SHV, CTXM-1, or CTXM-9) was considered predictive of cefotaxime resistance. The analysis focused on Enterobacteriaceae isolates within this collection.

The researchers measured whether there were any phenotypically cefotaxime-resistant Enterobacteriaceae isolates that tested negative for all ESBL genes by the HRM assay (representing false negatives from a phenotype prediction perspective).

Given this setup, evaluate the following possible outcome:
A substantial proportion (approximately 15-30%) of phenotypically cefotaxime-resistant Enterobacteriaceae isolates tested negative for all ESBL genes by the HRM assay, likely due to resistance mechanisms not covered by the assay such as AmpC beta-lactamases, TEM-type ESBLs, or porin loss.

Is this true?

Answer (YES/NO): NO